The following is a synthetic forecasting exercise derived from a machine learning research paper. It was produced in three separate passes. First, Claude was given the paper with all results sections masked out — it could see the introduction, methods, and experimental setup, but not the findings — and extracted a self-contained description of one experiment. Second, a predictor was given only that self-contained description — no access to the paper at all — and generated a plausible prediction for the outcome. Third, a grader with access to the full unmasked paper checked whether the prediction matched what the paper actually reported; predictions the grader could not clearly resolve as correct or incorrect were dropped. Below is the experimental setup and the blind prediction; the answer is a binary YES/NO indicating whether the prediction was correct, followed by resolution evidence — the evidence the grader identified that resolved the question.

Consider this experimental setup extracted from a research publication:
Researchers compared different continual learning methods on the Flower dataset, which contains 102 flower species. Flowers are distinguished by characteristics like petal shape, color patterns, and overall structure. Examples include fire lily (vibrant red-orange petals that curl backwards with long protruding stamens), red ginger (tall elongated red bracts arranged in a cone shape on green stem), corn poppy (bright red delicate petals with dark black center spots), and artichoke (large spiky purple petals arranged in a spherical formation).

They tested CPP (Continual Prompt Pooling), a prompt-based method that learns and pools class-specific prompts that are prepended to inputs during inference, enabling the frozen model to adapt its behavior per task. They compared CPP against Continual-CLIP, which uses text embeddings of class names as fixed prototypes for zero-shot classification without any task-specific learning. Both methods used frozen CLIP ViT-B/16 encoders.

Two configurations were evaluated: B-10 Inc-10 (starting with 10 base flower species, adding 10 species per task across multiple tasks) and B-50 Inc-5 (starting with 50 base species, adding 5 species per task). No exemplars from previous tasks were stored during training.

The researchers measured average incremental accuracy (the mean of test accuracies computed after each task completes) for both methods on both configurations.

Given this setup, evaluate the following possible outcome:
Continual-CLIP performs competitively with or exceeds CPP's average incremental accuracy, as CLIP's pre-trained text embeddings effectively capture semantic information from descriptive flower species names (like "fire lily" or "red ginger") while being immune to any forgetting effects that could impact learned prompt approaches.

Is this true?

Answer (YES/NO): NO